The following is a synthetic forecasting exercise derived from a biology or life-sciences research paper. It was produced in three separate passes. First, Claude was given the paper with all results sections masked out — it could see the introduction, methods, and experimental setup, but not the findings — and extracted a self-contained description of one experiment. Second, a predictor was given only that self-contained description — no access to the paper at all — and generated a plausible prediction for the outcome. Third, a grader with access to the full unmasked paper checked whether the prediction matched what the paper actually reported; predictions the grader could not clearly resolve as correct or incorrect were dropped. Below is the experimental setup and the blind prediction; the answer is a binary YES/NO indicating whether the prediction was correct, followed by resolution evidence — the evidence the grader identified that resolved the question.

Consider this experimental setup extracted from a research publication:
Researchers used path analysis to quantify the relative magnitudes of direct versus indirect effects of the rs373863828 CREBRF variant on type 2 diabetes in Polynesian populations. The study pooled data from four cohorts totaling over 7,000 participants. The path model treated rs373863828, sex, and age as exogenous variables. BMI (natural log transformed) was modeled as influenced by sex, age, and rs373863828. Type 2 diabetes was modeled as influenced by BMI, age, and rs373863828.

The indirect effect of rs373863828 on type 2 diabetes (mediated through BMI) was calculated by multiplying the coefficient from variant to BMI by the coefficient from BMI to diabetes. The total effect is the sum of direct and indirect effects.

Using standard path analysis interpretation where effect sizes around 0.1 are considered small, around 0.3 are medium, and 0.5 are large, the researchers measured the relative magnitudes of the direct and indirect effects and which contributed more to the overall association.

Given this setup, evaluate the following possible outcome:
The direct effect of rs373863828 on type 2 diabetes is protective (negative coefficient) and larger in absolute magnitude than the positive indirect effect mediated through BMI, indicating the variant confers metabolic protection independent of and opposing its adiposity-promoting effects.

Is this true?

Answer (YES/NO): YES